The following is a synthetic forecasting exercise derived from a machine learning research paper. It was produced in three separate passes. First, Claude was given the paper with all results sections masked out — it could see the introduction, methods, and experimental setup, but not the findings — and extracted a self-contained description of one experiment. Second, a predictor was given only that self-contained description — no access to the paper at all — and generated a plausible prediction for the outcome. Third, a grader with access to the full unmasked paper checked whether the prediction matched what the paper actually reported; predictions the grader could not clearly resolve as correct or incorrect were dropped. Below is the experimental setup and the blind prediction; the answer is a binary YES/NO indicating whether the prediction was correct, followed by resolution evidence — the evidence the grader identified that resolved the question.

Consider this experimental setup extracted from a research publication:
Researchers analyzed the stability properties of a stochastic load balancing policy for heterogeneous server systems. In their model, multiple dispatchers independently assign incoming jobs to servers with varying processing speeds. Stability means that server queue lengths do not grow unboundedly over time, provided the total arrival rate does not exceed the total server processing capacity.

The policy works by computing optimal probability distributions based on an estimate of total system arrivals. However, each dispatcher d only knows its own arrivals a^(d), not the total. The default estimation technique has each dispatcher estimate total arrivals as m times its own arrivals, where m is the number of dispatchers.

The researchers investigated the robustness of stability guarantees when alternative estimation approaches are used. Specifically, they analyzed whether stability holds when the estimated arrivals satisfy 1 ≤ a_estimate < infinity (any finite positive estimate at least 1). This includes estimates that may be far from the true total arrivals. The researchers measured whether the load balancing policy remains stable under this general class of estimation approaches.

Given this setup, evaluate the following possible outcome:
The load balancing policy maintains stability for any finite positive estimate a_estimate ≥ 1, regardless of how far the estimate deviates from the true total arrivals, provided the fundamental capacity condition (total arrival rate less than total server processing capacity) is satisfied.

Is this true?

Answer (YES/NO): YES